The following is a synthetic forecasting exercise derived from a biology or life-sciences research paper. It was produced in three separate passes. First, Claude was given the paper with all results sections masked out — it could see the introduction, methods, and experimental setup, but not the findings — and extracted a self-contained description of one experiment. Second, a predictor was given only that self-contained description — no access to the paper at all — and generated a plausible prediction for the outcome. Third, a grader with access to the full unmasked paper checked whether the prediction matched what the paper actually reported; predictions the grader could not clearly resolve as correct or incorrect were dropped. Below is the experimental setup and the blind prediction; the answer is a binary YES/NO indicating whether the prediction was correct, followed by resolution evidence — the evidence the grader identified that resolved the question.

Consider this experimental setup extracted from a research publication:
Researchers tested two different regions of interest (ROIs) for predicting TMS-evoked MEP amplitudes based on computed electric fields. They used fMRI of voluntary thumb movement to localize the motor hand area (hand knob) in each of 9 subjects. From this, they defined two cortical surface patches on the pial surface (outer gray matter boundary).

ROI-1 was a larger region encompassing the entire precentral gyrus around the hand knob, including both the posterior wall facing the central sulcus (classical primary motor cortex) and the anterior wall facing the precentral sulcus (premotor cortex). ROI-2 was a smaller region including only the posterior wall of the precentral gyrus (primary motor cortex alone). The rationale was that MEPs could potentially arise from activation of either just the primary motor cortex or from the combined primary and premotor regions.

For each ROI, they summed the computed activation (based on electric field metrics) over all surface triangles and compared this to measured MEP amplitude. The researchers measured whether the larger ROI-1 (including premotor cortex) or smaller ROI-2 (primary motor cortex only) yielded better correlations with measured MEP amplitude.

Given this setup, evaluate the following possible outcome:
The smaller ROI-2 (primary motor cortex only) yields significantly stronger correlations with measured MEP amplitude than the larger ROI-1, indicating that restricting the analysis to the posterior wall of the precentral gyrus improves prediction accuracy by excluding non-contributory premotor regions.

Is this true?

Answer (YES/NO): NO